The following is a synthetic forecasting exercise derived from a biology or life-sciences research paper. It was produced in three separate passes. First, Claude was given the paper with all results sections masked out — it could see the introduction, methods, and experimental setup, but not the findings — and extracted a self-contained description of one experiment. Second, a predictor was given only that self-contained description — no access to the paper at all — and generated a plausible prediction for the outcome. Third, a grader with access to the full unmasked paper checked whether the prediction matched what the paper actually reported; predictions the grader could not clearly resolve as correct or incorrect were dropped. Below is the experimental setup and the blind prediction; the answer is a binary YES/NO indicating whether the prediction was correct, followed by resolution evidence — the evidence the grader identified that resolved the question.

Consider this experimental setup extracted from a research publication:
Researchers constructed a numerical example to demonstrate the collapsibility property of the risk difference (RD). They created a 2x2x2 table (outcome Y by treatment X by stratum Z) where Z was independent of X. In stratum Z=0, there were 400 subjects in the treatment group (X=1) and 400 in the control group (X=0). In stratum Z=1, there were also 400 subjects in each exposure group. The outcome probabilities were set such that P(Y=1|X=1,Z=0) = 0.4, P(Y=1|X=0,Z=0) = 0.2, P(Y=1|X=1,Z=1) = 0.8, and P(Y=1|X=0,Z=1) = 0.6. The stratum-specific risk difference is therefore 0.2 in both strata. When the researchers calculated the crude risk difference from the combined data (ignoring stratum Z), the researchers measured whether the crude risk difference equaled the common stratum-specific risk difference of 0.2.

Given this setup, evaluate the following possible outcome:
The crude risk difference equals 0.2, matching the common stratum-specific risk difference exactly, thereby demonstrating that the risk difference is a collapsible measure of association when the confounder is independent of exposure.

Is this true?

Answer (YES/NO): YES